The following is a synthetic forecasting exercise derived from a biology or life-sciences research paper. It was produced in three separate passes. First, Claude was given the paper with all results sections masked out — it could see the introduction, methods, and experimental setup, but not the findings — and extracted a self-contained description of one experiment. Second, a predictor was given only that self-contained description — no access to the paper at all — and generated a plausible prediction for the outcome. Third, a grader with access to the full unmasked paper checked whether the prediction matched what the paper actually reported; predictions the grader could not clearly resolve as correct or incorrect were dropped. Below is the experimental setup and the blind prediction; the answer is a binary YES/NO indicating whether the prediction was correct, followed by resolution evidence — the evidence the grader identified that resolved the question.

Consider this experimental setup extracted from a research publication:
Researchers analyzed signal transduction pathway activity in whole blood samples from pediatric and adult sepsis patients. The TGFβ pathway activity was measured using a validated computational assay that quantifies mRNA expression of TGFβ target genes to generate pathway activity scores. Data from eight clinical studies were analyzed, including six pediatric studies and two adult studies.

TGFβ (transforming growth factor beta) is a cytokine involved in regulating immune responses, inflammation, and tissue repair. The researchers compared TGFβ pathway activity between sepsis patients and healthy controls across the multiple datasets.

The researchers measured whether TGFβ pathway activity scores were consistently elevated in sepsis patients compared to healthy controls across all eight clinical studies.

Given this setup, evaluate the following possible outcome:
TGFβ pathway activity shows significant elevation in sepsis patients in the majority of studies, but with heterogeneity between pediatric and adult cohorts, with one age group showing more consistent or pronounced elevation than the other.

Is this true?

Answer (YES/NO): YES